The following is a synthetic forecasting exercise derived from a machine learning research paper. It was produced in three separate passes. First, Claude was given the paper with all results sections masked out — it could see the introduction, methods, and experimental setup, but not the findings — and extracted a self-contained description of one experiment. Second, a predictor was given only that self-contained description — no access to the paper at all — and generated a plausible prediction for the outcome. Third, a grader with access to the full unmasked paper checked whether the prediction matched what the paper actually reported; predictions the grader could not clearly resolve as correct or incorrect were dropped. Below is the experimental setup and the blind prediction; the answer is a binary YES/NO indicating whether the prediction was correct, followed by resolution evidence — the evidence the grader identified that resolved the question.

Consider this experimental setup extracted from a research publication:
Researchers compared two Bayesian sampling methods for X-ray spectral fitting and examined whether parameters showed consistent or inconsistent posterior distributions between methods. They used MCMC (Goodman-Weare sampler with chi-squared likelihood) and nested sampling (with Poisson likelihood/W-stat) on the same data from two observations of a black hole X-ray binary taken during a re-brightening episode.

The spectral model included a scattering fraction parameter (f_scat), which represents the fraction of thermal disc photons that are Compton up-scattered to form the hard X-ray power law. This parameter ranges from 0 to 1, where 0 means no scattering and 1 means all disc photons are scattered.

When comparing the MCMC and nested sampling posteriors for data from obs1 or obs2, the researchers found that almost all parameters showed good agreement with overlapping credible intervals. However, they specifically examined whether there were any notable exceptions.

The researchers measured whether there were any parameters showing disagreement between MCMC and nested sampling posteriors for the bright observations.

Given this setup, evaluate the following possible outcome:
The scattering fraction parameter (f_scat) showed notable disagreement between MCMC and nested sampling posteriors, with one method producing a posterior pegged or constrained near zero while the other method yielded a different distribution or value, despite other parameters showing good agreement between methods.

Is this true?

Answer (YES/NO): NO